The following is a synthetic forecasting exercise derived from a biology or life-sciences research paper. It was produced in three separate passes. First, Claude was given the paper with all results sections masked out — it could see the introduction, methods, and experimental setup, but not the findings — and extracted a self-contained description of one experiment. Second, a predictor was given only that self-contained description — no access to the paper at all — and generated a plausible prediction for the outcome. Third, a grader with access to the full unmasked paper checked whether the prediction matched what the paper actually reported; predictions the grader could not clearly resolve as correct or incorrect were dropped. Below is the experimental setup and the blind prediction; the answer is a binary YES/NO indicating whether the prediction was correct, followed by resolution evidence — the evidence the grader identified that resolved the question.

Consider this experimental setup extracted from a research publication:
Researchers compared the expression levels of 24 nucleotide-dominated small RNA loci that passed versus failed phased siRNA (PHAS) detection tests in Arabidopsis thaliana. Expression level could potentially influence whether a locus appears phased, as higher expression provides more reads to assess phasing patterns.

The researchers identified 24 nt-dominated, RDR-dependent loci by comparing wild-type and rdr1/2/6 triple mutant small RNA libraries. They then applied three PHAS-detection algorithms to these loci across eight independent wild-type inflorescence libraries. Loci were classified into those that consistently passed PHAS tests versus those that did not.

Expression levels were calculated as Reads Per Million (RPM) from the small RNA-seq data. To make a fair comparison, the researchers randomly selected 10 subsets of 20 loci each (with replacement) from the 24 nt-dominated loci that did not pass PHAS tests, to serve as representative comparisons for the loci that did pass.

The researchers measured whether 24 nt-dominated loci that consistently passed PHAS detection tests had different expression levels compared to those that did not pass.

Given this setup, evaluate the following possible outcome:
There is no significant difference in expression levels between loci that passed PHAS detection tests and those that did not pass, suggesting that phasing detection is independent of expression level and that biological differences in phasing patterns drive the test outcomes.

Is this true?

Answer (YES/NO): NO